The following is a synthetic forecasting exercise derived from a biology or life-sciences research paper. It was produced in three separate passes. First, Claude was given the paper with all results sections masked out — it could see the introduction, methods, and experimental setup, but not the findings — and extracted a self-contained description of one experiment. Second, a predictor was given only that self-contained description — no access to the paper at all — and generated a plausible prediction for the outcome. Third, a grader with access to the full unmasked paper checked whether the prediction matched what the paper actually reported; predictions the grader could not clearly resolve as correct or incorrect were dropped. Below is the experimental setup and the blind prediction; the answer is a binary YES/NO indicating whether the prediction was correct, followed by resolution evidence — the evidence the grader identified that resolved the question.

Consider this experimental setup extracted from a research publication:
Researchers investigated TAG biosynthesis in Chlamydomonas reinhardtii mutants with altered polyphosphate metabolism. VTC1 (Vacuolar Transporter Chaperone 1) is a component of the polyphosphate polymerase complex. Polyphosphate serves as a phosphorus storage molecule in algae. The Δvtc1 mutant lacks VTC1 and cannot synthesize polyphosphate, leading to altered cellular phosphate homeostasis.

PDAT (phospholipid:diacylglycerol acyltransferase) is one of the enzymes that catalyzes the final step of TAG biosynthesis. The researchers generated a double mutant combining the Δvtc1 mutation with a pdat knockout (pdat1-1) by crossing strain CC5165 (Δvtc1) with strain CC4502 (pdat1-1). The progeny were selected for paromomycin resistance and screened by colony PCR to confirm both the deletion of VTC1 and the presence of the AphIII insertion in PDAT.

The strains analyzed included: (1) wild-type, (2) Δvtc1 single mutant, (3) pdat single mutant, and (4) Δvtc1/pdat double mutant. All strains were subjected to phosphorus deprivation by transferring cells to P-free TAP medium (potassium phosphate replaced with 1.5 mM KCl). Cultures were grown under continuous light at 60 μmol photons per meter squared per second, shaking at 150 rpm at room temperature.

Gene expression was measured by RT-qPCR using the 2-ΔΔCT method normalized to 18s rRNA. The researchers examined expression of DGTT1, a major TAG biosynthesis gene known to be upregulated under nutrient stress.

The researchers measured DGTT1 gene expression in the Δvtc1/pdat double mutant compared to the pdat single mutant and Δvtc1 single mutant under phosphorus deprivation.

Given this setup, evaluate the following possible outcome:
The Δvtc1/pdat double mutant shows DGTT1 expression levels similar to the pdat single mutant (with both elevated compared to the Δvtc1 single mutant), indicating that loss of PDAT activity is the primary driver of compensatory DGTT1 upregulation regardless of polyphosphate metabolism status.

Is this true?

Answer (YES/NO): NO